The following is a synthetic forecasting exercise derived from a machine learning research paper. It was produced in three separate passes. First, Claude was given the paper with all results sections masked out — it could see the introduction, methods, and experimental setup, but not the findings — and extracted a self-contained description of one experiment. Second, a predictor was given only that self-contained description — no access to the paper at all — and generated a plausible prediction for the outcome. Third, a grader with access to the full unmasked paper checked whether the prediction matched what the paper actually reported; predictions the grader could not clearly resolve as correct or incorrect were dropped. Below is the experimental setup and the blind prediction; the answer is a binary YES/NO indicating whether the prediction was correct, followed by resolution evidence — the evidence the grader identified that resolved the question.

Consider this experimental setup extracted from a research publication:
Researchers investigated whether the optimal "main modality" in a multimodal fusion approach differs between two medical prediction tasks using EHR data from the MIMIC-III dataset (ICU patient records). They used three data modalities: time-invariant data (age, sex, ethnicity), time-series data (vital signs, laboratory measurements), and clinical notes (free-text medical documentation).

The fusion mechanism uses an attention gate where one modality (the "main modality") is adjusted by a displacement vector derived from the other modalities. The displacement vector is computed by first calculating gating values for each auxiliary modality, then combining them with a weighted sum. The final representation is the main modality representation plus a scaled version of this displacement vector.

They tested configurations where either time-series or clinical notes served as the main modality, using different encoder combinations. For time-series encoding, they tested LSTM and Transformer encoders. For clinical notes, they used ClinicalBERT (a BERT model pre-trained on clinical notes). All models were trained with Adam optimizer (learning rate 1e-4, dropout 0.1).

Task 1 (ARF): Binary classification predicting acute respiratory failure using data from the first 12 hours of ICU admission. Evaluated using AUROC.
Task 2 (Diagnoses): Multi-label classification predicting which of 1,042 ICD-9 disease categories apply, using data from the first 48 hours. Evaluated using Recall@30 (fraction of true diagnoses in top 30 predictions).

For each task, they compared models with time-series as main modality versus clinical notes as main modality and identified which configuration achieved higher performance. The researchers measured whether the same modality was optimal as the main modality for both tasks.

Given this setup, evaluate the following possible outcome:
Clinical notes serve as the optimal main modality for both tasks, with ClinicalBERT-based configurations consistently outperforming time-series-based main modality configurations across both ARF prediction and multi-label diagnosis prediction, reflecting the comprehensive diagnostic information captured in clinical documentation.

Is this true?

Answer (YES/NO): NO